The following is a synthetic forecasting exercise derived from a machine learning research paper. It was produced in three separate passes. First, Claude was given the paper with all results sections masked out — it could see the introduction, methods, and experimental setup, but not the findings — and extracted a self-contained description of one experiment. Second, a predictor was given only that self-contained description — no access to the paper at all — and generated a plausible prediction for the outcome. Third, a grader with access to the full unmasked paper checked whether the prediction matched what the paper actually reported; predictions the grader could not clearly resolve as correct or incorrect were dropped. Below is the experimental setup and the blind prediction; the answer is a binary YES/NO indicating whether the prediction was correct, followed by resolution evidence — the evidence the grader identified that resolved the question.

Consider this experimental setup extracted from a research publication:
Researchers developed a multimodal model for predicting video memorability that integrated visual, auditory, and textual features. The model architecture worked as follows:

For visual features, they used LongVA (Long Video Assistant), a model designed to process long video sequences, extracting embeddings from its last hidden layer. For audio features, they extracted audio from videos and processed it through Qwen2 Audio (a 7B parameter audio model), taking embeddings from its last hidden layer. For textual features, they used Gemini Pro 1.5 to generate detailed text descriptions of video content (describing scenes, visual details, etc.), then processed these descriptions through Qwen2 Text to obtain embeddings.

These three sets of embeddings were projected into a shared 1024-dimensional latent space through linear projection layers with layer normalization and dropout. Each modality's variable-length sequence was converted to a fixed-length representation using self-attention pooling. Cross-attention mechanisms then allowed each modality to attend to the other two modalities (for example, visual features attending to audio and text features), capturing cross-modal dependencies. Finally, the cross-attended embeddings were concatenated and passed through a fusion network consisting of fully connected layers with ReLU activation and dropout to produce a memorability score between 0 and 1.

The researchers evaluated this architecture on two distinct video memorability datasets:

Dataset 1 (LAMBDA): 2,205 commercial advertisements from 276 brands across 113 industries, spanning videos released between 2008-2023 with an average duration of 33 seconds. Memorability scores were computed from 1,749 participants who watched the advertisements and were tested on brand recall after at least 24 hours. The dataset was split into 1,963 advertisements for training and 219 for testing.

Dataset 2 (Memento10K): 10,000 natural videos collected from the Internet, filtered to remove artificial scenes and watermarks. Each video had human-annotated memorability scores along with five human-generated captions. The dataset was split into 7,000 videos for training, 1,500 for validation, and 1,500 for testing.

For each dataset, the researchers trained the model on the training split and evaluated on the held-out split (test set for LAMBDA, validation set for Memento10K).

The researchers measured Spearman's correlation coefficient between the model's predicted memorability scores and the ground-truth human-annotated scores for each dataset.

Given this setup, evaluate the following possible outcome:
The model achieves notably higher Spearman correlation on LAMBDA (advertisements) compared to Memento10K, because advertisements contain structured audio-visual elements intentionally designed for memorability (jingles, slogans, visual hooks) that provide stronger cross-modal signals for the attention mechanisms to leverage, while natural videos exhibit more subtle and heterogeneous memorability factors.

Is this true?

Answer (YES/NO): NO